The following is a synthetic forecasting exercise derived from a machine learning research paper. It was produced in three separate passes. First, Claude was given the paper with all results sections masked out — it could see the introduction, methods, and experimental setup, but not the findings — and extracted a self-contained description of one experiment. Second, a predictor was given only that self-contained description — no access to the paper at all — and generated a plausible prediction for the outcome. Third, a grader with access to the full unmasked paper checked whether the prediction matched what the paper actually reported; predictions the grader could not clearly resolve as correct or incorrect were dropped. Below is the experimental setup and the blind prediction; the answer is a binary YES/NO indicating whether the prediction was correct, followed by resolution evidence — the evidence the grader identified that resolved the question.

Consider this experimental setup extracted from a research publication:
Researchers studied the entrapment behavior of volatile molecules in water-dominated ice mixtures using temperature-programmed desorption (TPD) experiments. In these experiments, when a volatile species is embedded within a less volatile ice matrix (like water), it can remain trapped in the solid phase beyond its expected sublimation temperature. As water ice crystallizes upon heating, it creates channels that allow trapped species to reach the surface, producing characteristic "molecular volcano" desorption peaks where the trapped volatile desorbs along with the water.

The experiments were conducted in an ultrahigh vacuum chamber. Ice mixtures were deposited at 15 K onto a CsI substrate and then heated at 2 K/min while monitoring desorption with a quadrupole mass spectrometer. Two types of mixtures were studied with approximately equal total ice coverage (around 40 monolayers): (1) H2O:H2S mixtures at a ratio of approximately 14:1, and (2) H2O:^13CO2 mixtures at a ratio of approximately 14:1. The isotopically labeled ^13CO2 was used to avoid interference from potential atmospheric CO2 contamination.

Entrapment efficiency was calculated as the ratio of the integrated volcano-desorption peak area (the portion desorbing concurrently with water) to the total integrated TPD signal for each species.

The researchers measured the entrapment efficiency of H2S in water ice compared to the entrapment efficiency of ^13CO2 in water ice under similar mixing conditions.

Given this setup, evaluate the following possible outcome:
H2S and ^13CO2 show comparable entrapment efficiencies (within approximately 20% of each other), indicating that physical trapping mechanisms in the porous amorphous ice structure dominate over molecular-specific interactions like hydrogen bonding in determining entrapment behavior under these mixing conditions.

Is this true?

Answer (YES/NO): NO